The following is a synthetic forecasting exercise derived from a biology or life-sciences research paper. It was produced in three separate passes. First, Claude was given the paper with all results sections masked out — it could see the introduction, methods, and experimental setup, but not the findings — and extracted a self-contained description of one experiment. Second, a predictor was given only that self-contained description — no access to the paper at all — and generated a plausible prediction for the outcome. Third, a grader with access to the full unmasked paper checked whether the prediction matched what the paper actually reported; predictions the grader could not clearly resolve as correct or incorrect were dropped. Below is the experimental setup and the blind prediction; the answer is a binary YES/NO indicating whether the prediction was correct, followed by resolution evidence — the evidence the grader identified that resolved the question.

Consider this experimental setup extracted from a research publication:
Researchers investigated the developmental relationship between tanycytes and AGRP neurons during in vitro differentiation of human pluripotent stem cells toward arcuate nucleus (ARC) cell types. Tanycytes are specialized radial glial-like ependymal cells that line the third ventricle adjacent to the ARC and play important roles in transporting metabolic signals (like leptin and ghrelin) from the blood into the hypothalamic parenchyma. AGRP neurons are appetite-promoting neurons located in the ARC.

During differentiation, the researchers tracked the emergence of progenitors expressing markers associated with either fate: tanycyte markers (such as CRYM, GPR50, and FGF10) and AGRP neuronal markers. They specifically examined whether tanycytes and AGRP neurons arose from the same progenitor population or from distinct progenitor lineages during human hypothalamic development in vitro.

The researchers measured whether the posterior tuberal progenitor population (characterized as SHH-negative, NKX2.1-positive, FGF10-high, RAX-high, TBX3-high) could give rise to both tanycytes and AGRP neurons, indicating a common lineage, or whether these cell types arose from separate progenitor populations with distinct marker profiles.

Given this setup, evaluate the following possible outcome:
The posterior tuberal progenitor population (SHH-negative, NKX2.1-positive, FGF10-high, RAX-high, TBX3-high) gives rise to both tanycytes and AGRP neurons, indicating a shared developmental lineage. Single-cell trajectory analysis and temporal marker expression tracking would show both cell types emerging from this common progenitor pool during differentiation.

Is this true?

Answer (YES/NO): YES